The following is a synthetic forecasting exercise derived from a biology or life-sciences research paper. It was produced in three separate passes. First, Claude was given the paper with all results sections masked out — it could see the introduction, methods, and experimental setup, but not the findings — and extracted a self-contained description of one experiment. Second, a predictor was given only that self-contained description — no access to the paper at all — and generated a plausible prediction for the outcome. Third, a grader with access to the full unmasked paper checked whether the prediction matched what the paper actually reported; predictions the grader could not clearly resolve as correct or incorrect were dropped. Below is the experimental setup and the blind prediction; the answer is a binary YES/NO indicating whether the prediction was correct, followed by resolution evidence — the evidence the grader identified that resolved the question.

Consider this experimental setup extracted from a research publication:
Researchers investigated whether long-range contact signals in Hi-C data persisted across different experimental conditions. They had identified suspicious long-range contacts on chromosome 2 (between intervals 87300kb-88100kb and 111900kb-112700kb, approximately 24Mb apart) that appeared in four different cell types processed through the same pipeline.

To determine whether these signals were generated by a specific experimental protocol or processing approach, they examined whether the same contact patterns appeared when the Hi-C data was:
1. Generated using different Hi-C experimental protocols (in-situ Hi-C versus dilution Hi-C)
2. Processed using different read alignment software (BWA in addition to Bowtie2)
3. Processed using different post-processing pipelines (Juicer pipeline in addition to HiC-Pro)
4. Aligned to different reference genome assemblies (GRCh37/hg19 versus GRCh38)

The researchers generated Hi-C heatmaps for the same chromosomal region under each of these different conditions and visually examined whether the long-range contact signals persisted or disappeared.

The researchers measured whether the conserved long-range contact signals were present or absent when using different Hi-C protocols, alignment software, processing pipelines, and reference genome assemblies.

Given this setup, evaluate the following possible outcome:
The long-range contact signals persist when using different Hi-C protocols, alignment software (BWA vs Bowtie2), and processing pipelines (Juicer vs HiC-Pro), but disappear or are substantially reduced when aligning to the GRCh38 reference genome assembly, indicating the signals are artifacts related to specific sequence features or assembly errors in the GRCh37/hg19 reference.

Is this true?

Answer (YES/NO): NO